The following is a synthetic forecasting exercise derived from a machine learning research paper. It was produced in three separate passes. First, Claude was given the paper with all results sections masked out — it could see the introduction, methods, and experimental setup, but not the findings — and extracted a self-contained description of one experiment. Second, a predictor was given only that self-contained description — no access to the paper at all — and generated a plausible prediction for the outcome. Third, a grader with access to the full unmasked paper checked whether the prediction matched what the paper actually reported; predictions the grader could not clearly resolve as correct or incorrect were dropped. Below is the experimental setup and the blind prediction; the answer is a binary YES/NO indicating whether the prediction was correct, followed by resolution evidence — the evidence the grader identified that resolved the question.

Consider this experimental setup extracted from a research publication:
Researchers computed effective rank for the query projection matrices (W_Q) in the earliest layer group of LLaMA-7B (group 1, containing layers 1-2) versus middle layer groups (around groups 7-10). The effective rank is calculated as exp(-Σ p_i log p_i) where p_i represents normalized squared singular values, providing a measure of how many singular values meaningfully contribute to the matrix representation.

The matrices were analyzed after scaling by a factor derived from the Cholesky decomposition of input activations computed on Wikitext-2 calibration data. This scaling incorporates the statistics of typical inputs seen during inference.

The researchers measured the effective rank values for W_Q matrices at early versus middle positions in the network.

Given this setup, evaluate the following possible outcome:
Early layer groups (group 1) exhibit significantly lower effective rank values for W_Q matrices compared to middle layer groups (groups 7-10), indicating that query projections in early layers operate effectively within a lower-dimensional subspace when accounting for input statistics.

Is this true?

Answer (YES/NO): YES